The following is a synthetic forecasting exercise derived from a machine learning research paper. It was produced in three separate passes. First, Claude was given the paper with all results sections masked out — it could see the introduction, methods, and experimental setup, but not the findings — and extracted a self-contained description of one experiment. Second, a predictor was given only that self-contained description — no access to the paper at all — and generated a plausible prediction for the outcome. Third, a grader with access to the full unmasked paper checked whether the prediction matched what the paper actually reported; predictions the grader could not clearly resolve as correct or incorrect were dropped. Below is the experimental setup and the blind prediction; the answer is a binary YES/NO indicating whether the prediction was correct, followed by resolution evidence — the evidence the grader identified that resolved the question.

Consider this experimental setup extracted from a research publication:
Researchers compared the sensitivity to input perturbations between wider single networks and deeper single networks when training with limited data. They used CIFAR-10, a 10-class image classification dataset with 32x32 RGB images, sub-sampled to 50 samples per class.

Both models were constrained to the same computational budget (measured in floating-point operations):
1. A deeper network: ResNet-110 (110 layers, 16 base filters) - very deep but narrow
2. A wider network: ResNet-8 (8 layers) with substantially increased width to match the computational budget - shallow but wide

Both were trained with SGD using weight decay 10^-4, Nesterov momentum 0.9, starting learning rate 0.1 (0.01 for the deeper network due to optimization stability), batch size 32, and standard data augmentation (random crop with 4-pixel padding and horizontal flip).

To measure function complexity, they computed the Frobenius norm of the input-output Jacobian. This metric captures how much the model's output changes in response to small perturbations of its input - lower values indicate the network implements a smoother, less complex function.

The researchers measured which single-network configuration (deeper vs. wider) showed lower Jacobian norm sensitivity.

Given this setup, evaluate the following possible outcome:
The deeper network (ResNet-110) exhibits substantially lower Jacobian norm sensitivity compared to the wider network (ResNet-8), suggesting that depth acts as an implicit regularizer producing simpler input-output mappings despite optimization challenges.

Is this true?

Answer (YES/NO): NO